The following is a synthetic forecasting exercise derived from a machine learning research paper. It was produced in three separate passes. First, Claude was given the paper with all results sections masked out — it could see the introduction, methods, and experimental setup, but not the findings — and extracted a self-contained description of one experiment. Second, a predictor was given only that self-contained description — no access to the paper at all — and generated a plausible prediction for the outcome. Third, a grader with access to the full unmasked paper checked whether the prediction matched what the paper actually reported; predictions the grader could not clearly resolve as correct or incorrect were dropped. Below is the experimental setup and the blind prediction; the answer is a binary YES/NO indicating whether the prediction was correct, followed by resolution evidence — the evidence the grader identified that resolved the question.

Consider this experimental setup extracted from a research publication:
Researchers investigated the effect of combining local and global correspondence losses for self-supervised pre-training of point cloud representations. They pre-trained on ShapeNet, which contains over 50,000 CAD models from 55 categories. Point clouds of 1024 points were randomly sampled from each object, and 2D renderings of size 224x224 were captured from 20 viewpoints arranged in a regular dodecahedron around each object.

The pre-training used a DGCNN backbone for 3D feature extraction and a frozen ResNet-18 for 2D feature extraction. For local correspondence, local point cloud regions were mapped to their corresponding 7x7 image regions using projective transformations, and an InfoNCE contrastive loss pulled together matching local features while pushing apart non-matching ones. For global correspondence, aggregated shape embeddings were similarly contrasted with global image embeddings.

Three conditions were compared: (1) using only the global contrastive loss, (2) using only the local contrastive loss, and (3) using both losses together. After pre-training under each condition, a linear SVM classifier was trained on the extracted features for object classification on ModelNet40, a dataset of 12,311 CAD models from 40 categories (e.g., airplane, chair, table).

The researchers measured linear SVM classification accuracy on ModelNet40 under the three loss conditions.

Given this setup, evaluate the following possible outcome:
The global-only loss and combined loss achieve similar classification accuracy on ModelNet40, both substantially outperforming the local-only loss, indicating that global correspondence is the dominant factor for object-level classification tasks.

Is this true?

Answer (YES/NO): NO